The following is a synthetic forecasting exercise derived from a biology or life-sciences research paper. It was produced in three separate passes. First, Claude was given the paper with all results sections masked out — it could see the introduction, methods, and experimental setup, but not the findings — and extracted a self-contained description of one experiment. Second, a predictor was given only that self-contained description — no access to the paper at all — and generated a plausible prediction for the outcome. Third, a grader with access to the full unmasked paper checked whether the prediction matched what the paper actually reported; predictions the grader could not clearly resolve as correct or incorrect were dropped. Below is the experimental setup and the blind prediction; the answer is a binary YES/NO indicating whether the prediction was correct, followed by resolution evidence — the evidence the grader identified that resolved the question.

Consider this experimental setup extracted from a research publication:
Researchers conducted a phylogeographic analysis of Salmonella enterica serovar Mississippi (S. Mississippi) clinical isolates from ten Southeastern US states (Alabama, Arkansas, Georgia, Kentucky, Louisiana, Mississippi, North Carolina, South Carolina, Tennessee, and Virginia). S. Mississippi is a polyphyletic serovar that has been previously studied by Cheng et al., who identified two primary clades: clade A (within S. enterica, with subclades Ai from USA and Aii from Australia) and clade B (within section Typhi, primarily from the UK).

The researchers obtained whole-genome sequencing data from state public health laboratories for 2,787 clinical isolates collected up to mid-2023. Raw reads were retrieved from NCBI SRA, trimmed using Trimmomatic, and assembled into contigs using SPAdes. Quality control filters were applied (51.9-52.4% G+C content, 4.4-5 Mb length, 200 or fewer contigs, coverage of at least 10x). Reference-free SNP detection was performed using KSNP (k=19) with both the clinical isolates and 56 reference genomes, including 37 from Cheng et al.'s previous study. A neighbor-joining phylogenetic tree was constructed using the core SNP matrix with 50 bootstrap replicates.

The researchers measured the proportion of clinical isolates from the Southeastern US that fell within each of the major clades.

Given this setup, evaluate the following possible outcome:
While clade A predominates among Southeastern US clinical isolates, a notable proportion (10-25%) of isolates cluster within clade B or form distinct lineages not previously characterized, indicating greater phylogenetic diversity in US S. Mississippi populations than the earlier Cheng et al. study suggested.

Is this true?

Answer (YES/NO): NO